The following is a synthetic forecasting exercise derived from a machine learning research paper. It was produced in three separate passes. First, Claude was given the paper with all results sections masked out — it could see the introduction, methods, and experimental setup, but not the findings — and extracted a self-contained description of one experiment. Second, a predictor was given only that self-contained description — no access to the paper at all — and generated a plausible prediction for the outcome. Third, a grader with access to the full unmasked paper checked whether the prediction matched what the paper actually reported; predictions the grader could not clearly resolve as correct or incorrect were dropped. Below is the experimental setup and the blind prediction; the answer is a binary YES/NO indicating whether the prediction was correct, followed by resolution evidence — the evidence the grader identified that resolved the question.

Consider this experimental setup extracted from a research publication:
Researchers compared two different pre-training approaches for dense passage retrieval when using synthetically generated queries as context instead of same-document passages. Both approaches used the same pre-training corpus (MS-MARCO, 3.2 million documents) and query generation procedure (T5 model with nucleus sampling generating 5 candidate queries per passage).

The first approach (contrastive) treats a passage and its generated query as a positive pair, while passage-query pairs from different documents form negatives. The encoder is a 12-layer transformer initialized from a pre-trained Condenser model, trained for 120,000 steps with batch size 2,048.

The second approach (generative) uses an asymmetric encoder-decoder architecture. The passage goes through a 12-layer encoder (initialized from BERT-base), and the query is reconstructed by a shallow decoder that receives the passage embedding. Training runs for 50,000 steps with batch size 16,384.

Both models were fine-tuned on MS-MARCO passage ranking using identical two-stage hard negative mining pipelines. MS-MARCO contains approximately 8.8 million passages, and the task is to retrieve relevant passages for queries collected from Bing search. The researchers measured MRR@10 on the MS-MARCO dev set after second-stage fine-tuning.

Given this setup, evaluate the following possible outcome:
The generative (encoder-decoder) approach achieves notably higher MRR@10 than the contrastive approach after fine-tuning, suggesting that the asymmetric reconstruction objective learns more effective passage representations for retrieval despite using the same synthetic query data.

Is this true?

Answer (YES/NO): YES